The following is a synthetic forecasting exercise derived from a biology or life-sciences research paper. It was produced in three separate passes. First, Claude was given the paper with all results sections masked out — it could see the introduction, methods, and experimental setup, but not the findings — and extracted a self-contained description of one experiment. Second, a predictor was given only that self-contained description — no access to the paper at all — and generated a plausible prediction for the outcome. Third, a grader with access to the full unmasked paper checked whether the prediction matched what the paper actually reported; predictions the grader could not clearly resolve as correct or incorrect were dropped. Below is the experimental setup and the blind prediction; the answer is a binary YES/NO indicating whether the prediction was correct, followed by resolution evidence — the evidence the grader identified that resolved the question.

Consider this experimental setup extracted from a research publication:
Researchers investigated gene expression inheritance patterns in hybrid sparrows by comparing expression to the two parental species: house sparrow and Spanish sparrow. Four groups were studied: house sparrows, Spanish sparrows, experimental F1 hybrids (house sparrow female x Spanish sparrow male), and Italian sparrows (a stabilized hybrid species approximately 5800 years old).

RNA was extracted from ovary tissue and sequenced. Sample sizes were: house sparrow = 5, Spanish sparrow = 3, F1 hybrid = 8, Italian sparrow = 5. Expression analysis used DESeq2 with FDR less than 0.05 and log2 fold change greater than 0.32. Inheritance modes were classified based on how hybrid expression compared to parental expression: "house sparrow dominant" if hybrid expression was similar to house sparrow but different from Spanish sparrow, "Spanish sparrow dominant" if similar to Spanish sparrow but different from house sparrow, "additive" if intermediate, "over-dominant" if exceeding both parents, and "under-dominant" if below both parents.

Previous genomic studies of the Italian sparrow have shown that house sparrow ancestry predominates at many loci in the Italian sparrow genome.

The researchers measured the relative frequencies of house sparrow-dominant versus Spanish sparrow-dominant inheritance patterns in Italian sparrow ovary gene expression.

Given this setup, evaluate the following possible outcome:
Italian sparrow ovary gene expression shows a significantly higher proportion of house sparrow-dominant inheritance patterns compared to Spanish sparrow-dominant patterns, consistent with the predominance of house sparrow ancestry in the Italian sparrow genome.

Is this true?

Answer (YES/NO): YES